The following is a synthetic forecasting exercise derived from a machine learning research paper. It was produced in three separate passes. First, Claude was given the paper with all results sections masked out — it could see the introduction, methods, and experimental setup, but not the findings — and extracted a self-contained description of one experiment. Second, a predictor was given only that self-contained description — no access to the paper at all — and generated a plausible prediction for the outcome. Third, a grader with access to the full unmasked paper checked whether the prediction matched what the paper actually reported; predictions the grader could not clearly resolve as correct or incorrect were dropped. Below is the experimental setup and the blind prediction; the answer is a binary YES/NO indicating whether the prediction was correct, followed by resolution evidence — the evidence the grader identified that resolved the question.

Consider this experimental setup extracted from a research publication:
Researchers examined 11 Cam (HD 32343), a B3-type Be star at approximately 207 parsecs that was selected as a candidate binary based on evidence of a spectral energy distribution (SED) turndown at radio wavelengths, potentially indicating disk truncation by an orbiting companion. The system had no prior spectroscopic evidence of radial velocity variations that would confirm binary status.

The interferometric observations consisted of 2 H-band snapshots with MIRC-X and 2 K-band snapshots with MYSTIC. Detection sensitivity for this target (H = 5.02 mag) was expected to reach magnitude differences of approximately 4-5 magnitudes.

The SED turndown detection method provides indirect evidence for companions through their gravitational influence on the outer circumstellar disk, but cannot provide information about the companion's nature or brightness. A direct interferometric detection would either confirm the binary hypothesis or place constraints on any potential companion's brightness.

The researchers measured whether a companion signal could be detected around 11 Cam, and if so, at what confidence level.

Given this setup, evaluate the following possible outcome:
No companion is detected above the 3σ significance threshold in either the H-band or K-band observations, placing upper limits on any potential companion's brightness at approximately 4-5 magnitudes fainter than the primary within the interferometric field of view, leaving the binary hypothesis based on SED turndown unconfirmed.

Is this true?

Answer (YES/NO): NO